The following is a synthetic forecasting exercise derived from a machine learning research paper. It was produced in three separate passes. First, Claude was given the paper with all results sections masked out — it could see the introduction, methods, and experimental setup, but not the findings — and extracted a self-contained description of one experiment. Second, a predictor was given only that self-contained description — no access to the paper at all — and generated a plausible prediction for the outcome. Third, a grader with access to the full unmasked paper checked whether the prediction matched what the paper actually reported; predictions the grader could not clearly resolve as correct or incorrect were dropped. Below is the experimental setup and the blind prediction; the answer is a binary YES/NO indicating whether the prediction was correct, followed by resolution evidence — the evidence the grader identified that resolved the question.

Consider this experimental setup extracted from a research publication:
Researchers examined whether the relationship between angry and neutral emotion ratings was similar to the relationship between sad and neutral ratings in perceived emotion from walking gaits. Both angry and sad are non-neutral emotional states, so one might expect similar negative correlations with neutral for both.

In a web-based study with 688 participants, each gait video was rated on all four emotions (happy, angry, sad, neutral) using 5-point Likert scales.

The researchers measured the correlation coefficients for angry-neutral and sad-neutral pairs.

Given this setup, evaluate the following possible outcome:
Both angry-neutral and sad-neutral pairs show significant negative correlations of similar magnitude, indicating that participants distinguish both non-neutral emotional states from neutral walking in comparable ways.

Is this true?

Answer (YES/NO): NO